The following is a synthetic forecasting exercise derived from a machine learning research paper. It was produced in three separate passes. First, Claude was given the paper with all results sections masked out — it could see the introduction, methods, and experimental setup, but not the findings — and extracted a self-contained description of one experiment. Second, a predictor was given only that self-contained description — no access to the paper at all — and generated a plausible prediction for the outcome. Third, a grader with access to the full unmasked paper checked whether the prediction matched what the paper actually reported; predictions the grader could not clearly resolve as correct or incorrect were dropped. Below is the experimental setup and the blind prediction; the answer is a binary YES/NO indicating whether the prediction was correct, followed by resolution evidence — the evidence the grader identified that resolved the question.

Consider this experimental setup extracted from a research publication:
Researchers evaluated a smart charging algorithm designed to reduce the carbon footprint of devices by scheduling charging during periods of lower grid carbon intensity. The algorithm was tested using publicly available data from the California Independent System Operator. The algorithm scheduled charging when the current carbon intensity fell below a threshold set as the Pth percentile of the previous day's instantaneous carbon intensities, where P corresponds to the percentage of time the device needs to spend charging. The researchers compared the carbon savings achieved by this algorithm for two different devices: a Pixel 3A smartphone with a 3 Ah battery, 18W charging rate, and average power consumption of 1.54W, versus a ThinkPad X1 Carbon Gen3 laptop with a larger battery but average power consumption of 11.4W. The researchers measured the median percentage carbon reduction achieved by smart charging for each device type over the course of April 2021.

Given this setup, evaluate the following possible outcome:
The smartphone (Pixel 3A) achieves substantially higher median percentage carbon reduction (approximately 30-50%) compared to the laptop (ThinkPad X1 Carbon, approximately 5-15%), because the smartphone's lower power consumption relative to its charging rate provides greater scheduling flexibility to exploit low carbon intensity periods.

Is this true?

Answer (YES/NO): NO